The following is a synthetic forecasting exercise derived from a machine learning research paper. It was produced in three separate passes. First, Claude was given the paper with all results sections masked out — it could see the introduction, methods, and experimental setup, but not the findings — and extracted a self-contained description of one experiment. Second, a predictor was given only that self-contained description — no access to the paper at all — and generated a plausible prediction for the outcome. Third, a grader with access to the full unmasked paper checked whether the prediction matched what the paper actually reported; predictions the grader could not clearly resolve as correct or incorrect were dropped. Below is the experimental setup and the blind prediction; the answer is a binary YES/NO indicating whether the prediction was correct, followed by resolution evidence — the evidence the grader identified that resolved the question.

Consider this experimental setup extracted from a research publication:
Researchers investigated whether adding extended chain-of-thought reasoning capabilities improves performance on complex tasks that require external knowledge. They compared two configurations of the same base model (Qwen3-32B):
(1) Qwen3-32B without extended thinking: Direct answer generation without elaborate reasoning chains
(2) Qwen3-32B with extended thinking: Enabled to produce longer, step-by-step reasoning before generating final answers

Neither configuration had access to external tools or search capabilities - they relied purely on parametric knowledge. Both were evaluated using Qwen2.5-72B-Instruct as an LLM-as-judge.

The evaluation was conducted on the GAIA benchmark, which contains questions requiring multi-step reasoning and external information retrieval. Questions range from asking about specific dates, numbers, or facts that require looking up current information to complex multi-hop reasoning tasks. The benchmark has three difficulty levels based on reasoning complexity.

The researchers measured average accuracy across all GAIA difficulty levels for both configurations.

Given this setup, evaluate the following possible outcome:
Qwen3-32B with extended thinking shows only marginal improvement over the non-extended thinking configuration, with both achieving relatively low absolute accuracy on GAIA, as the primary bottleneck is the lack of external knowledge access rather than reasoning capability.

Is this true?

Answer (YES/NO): NO